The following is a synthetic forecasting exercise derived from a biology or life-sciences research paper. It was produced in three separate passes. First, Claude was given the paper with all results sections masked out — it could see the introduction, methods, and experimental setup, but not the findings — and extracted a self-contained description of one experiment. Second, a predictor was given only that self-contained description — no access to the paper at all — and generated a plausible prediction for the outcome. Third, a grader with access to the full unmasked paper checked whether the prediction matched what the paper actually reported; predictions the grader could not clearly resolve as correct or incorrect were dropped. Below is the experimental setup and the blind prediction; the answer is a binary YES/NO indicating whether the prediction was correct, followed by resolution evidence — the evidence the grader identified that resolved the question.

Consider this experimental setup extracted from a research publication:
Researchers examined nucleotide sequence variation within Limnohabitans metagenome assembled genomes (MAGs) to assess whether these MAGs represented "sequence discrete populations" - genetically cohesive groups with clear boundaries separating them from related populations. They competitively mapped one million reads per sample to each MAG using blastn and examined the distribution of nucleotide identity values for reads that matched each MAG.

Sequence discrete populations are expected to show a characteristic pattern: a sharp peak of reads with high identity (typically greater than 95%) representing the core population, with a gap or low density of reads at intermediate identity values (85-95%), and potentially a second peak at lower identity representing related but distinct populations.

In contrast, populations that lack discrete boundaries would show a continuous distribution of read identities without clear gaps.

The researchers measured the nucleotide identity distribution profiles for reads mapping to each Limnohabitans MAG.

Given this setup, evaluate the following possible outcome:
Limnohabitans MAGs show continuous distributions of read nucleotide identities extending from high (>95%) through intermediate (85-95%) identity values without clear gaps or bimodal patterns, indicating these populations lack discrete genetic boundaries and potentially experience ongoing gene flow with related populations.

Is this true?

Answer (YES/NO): NO